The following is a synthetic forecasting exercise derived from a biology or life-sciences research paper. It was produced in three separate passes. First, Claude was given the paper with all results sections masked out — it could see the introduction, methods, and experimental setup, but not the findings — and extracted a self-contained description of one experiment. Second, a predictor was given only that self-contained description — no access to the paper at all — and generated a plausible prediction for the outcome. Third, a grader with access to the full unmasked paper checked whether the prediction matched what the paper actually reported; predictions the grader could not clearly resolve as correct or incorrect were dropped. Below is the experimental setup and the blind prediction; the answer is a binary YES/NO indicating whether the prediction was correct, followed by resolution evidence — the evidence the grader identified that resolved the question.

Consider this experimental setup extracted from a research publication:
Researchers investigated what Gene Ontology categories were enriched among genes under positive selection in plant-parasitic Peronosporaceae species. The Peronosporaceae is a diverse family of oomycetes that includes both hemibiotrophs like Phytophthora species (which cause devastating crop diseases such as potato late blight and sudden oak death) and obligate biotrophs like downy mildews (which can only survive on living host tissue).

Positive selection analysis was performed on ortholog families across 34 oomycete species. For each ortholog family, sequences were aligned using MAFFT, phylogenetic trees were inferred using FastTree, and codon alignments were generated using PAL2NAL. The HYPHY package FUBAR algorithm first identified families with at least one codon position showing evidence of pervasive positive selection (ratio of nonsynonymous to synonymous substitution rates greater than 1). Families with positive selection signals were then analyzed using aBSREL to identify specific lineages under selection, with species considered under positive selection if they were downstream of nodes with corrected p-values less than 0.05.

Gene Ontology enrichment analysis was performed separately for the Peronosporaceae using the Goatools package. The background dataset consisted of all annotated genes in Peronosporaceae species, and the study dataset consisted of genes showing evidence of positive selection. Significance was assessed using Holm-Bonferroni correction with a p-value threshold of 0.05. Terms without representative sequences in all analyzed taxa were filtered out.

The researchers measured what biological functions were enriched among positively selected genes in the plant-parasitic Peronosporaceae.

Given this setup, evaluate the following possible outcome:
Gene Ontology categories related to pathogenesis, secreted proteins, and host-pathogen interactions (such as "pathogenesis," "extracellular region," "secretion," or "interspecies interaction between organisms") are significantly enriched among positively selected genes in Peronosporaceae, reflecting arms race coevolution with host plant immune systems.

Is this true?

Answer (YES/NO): NO